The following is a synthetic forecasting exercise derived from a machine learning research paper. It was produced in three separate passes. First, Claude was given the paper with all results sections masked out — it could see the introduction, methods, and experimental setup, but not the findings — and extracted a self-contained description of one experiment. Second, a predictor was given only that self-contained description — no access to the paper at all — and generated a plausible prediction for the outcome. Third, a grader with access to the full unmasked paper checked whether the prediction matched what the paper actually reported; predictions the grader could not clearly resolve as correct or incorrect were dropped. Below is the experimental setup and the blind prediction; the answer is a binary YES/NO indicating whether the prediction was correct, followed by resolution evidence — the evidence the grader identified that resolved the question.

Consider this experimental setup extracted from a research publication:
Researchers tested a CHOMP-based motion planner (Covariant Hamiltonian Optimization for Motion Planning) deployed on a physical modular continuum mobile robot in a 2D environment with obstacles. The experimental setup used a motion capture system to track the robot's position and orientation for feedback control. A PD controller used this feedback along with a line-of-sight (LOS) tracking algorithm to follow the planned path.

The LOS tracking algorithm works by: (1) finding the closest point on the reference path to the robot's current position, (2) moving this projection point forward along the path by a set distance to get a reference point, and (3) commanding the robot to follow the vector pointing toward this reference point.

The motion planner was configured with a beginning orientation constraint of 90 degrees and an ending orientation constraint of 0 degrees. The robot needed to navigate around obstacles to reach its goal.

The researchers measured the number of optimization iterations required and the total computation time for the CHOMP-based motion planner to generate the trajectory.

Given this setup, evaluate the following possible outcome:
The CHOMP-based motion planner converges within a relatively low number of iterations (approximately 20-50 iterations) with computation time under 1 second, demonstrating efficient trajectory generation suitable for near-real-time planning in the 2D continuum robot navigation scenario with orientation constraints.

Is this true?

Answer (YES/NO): NO